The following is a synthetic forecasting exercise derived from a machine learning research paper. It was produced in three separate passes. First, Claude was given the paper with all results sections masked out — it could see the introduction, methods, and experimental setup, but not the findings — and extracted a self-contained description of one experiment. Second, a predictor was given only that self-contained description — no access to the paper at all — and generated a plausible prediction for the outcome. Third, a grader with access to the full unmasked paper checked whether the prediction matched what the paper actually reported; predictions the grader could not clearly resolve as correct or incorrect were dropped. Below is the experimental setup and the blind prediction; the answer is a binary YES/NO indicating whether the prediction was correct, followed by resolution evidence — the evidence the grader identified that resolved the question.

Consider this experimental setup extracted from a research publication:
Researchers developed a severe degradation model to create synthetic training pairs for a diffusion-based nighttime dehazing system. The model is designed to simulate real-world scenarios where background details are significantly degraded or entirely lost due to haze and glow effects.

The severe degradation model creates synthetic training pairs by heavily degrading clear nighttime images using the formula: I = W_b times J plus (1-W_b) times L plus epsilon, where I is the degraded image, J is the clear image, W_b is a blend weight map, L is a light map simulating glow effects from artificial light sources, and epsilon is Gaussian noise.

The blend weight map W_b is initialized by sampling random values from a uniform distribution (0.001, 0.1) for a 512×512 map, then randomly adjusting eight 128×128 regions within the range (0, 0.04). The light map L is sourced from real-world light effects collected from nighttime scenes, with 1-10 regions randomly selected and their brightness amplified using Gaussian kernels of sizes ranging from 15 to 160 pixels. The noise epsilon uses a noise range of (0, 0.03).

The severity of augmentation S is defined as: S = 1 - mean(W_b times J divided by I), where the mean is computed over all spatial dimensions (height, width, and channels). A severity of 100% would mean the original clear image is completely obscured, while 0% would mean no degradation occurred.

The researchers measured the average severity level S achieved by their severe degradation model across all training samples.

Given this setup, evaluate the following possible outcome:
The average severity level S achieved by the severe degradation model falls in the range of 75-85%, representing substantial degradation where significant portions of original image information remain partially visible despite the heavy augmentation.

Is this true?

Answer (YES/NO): NO